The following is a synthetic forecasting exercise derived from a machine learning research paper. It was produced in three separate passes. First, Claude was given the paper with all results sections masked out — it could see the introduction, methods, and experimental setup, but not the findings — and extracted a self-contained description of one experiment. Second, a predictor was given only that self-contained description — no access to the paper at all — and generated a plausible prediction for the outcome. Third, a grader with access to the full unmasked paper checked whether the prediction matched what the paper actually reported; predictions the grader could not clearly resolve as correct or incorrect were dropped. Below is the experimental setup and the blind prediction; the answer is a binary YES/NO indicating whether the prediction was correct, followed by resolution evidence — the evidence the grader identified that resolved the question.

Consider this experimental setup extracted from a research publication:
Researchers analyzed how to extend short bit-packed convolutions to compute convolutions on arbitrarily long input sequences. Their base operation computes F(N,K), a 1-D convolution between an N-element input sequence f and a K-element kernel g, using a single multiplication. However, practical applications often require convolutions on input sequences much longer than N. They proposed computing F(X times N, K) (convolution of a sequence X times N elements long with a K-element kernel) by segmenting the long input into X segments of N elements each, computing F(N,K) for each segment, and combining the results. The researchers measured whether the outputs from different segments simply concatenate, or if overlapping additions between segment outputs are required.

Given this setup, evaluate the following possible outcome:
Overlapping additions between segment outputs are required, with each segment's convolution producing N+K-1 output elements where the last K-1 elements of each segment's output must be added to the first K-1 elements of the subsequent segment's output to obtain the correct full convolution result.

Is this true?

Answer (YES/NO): YES